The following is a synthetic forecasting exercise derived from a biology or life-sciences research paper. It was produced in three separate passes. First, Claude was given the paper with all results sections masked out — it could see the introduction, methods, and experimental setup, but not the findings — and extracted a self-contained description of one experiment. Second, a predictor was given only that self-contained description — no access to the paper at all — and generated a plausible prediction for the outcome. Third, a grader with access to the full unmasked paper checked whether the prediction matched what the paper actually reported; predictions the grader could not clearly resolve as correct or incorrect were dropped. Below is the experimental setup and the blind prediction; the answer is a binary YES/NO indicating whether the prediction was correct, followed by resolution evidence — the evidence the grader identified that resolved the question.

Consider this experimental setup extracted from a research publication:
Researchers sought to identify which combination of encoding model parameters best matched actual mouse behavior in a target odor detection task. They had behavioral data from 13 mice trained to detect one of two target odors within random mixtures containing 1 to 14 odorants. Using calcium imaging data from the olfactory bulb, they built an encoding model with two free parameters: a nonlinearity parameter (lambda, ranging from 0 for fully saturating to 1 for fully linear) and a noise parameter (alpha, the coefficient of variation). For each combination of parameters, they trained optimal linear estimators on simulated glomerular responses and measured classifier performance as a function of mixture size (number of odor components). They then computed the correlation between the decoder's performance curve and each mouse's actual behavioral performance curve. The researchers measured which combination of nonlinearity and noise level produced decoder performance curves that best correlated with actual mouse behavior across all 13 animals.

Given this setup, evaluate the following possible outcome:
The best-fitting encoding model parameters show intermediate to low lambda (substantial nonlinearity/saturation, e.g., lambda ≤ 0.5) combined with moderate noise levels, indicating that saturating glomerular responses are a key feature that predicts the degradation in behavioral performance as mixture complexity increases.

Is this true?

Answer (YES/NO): YES